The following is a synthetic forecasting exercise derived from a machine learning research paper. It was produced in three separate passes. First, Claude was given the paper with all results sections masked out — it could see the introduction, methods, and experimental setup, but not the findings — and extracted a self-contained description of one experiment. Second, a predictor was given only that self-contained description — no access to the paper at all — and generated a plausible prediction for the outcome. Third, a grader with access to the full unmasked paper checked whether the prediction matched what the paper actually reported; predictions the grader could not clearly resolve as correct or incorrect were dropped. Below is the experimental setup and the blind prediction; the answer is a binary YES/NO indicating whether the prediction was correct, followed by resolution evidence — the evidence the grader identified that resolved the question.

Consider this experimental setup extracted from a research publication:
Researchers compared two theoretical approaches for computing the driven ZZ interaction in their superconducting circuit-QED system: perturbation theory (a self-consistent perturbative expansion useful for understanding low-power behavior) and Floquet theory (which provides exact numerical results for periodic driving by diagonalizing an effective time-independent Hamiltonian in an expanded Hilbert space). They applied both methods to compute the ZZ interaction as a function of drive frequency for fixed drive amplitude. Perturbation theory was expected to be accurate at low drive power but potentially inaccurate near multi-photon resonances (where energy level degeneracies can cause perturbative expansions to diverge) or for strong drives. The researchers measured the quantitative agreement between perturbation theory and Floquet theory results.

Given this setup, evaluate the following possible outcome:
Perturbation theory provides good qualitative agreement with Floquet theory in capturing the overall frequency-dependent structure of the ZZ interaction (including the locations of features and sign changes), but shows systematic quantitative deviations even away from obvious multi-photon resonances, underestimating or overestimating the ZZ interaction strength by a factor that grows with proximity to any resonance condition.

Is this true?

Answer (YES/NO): NO